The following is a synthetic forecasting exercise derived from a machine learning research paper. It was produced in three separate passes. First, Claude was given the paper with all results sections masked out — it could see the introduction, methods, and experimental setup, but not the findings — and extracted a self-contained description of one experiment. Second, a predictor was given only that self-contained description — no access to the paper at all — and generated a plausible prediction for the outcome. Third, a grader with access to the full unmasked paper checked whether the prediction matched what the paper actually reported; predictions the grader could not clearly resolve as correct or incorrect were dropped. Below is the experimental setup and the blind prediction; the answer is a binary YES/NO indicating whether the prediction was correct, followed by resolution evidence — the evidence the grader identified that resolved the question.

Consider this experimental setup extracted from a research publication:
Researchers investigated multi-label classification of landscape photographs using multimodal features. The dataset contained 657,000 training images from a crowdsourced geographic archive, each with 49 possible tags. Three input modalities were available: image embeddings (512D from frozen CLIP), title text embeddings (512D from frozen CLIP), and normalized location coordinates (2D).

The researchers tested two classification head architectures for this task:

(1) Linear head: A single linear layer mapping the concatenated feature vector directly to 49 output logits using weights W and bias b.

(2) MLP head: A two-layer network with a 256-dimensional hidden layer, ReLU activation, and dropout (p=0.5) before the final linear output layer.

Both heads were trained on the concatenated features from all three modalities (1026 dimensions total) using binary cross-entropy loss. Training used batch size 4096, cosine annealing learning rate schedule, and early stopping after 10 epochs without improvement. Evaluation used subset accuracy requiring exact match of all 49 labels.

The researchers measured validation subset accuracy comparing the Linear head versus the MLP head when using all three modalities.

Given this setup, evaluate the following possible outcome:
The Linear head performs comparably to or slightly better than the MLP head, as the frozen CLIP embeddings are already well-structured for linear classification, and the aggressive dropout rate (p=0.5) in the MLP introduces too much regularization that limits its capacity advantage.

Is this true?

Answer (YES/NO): YES